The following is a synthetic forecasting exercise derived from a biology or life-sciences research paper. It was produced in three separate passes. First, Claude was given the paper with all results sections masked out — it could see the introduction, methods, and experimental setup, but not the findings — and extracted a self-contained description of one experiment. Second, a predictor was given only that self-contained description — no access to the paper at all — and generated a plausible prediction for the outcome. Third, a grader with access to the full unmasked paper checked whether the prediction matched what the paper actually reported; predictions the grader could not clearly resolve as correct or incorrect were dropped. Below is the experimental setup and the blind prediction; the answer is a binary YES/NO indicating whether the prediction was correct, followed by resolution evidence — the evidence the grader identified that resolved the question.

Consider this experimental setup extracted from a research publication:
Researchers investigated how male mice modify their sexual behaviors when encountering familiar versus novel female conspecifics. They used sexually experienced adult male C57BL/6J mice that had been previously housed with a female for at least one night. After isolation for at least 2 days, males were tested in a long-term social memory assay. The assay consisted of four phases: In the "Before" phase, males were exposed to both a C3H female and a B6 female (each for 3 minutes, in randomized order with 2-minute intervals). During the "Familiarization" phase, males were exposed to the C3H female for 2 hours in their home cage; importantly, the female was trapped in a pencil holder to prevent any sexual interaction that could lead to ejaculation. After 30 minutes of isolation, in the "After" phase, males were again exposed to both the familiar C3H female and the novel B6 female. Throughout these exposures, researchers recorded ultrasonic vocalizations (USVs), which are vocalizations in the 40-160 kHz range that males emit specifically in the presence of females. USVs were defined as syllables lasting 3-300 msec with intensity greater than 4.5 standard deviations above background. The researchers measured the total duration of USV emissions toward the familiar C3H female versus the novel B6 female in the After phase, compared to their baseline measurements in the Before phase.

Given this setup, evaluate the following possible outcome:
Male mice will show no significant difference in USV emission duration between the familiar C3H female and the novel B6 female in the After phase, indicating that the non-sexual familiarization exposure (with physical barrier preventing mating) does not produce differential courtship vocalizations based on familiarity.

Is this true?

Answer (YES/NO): NO